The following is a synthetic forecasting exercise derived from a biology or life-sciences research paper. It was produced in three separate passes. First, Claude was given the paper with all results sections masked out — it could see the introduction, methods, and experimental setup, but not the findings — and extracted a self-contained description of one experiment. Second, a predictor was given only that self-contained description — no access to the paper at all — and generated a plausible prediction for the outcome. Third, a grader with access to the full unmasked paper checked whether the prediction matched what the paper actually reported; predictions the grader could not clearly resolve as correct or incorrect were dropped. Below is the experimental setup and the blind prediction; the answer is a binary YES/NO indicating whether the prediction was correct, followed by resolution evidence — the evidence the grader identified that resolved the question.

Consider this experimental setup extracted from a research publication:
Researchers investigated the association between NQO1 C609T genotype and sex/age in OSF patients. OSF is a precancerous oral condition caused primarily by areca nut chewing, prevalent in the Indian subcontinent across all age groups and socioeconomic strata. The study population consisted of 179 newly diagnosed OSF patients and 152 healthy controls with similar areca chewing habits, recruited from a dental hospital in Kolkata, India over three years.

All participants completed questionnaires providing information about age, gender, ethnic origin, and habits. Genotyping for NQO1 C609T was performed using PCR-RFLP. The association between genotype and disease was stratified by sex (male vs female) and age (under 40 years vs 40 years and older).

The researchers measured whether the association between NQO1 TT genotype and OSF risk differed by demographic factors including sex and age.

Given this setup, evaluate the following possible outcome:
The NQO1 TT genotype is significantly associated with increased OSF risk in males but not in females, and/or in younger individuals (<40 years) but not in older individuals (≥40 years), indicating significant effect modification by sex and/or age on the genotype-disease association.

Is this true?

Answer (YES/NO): NO